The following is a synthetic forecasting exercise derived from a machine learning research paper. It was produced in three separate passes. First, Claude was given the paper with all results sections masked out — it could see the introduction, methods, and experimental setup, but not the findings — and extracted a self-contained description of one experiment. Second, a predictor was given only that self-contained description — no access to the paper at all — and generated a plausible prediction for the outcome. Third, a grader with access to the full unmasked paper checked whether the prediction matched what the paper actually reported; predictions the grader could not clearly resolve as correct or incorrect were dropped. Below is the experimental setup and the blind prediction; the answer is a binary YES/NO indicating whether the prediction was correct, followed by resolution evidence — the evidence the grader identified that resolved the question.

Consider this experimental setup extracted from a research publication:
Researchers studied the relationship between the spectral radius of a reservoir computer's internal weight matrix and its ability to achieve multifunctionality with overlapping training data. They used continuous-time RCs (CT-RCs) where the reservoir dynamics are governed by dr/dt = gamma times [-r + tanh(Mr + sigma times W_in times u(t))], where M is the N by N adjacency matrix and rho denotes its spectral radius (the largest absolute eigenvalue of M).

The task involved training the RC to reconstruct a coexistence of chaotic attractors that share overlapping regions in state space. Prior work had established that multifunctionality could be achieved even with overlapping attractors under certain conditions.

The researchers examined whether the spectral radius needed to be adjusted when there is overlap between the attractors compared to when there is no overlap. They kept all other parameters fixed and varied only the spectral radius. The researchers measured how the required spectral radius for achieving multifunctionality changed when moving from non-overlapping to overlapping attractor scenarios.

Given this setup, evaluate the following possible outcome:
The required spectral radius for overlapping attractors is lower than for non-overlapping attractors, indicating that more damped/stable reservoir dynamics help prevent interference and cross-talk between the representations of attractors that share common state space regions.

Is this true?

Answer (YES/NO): NO